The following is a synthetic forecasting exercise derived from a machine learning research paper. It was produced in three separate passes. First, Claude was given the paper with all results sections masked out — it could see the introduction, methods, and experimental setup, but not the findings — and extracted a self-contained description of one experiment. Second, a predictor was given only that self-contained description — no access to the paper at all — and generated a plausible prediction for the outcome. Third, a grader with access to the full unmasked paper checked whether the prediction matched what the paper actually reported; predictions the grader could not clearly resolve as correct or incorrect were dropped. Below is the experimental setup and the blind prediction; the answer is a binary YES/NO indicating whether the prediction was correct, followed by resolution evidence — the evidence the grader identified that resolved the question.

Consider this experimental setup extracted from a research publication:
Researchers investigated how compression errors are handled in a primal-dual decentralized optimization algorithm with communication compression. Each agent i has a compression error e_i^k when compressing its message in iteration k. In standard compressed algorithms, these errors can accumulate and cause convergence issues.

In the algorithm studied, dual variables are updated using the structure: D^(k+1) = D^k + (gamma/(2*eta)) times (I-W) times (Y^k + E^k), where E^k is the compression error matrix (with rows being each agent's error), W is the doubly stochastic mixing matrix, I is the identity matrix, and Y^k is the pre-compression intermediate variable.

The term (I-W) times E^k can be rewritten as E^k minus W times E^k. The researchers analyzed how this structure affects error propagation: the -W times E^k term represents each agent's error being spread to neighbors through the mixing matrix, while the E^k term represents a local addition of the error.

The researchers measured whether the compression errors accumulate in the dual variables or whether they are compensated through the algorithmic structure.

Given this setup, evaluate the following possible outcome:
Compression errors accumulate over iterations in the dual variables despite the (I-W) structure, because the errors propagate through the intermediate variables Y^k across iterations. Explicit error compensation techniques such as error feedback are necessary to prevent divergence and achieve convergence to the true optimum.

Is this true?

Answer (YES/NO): NO